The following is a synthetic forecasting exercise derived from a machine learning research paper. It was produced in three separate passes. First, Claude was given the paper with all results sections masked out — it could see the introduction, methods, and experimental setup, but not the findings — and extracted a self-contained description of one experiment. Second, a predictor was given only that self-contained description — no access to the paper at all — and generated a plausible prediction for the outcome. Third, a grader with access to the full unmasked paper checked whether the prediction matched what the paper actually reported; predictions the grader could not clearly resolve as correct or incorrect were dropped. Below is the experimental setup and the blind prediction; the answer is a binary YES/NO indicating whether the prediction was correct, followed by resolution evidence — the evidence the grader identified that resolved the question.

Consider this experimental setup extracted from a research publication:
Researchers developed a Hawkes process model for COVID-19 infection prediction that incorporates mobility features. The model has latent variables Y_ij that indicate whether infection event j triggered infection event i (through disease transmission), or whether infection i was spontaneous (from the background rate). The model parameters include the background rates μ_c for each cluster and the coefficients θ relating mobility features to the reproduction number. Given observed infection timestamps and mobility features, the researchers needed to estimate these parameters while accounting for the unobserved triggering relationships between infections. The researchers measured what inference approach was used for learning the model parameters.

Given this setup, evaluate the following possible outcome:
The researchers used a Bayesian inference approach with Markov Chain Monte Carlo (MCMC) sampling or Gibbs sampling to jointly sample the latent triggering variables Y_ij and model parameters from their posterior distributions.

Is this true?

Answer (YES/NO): NO